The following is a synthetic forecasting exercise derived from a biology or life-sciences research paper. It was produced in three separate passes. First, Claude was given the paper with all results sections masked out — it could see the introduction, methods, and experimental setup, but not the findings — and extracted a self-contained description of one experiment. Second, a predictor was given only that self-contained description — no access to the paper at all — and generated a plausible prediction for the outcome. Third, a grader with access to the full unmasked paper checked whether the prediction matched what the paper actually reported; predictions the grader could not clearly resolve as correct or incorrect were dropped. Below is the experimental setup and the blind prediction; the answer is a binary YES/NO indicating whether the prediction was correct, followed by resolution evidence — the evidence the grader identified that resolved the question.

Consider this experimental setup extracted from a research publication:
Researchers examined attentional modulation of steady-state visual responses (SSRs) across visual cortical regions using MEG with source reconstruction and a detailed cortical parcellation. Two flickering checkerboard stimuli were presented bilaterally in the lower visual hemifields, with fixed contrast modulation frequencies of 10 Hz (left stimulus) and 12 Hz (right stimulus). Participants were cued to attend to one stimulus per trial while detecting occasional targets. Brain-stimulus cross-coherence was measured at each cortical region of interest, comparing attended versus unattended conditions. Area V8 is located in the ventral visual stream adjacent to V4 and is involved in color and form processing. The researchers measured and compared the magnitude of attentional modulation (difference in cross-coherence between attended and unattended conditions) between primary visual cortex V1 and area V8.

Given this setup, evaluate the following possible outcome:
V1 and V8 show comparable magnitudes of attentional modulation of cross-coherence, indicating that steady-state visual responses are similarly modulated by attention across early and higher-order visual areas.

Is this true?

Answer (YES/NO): NO